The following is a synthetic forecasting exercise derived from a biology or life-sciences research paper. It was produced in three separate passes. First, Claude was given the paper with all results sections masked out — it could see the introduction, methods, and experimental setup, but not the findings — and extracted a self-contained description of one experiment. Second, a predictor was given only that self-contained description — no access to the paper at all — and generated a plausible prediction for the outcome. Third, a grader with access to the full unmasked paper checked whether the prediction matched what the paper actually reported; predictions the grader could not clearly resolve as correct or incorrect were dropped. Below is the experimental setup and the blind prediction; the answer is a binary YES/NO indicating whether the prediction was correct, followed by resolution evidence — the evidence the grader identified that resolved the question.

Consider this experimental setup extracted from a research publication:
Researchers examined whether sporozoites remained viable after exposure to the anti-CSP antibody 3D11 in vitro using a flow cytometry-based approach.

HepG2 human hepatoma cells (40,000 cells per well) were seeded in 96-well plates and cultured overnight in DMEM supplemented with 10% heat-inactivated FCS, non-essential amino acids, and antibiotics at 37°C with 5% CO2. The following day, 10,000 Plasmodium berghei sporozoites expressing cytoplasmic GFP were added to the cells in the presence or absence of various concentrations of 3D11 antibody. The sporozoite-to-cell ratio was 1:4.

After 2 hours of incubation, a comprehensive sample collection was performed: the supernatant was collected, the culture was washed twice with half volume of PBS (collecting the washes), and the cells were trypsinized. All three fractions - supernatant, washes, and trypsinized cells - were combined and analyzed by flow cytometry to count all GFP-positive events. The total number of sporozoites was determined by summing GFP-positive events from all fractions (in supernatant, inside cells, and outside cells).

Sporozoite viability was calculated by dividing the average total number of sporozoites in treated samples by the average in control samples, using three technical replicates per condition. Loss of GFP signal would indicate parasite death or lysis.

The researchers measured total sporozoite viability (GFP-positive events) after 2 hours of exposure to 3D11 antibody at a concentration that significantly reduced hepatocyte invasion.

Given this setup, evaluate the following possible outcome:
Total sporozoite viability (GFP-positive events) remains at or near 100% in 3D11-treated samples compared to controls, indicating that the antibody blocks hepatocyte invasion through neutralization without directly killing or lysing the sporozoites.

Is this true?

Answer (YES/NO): NO